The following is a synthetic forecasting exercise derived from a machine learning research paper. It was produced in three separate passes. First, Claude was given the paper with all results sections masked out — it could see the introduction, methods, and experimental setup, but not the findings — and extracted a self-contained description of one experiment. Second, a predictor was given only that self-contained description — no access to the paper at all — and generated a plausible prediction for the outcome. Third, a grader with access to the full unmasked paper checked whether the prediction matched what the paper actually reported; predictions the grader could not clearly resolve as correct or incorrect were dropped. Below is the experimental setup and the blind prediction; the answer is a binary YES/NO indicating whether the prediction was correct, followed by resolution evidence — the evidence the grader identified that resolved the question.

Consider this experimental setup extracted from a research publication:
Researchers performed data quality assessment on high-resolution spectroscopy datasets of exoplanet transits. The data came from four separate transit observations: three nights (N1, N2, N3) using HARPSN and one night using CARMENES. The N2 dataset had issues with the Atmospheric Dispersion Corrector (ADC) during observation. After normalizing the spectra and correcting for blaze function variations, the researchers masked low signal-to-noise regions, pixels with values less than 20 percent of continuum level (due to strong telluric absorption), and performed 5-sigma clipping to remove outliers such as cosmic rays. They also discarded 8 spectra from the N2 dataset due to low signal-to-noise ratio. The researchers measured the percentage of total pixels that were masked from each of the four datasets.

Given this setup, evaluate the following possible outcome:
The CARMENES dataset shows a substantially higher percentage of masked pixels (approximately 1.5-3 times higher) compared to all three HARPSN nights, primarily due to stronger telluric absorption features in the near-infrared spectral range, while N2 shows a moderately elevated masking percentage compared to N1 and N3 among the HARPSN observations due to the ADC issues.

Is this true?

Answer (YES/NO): NO